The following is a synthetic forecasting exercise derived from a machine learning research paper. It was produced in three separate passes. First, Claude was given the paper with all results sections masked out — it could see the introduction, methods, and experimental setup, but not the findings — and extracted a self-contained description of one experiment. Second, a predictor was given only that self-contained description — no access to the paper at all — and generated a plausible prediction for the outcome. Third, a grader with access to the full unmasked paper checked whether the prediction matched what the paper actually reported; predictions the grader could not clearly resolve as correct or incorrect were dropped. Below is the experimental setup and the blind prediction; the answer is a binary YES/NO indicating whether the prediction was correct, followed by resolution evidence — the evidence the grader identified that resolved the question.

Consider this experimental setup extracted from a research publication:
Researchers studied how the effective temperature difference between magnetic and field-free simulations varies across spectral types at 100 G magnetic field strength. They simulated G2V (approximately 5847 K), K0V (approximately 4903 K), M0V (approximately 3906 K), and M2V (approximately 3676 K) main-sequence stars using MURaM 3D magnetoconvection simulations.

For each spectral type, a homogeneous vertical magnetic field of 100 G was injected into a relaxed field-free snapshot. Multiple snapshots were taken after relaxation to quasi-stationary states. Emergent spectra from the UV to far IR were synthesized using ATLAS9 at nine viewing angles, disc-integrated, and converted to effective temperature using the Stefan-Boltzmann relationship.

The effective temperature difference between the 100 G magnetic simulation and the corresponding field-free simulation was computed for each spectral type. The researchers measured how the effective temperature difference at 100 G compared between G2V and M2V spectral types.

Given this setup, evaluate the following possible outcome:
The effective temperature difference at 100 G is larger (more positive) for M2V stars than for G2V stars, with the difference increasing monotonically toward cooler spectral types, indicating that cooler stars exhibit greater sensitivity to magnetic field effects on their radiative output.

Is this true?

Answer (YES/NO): NO